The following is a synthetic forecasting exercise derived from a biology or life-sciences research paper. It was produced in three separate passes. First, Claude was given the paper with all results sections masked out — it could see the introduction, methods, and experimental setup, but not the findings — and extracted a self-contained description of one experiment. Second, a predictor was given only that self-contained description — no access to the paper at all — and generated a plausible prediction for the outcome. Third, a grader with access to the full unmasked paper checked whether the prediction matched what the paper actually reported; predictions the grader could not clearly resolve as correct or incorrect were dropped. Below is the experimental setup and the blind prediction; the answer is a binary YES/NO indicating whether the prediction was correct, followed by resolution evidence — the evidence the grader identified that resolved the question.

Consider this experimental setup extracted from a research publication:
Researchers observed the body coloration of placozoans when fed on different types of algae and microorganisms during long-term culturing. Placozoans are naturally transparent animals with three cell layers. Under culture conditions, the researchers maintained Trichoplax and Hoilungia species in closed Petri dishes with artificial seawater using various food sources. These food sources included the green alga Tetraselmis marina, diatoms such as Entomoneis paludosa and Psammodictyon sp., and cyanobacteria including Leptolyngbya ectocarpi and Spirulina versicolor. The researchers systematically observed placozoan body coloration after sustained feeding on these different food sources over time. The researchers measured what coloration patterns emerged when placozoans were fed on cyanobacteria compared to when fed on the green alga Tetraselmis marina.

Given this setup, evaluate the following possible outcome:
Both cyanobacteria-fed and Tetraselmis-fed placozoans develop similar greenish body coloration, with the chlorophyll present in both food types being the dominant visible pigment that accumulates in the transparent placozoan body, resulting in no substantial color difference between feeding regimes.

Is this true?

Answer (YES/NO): NO